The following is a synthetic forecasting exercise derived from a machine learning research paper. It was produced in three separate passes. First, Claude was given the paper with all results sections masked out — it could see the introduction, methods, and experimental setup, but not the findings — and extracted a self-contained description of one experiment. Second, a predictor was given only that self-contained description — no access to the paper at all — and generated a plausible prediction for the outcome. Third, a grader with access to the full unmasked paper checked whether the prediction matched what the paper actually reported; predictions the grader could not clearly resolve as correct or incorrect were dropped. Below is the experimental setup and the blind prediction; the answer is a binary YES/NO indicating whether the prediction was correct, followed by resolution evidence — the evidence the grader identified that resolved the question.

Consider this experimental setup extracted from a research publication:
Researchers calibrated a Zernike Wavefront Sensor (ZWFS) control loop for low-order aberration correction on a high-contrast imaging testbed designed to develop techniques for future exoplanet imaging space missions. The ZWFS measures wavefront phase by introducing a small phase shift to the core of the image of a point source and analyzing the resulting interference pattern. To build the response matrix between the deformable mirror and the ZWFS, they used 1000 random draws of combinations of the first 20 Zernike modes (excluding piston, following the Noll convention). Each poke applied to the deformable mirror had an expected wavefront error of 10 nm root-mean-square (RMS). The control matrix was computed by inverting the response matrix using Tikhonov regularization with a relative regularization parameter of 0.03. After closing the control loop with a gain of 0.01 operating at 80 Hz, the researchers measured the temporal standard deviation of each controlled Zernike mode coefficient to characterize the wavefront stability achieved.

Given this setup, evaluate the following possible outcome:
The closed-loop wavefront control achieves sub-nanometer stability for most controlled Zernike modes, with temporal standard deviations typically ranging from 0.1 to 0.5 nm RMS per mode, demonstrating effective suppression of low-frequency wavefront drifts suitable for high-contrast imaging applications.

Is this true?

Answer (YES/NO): YES